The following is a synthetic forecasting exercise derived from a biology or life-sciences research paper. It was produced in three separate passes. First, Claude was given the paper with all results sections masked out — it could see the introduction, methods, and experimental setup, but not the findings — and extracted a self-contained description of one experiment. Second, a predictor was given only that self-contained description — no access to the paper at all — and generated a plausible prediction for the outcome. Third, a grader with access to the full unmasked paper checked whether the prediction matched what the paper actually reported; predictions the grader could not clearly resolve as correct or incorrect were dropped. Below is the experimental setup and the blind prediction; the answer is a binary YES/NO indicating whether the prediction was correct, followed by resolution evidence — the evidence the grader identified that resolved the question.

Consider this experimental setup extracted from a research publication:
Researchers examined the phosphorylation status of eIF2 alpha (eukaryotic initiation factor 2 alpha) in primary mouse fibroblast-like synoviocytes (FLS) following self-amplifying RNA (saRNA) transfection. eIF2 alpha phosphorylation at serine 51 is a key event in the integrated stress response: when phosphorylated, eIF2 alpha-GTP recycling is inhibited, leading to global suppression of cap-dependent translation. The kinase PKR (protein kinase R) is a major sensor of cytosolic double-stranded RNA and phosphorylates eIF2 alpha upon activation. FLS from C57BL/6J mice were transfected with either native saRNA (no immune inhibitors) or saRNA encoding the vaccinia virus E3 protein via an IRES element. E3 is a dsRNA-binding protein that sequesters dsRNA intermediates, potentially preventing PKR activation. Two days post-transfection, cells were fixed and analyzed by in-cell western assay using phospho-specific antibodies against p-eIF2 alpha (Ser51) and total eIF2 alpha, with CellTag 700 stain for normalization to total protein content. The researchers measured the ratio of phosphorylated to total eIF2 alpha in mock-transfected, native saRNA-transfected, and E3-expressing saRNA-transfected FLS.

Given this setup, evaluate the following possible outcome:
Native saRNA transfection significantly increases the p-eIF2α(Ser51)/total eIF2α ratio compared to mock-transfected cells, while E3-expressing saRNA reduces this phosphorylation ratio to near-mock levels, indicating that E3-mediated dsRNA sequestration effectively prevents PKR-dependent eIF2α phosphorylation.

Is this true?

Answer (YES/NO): YES